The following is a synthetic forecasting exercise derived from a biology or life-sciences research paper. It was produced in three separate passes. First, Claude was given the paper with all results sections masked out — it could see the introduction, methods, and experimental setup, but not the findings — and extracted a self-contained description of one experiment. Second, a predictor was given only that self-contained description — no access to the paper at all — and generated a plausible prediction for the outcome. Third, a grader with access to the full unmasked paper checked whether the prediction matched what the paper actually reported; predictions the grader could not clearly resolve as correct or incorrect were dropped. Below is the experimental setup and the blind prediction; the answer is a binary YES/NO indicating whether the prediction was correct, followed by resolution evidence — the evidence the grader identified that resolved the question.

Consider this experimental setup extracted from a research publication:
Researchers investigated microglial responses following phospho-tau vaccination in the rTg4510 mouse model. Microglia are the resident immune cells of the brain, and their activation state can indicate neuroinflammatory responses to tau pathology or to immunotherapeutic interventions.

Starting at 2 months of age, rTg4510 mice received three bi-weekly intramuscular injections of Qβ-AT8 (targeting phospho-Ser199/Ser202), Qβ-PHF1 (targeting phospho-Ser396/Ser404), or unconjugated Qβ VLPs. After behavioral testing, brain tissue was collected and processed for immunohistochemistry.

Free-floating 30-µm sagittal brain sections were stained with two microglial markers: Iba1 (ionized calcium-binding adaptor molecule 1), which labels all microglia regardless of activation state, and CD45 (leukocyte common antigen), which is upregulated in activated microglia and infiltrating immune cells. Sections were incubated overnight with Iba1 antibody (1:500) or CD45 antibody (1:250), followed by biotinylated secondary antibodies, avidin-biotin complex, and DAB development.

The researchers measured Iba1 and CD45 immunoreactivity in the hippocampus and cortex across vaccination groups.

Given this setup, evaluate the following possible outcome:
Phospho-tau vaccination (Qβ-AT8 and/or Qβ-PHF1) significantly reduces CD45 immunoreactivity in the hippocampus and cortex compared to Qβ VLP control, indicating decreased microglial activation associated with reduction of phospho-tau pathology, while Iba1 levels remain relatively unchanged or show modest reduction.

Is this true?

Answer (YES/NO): NO